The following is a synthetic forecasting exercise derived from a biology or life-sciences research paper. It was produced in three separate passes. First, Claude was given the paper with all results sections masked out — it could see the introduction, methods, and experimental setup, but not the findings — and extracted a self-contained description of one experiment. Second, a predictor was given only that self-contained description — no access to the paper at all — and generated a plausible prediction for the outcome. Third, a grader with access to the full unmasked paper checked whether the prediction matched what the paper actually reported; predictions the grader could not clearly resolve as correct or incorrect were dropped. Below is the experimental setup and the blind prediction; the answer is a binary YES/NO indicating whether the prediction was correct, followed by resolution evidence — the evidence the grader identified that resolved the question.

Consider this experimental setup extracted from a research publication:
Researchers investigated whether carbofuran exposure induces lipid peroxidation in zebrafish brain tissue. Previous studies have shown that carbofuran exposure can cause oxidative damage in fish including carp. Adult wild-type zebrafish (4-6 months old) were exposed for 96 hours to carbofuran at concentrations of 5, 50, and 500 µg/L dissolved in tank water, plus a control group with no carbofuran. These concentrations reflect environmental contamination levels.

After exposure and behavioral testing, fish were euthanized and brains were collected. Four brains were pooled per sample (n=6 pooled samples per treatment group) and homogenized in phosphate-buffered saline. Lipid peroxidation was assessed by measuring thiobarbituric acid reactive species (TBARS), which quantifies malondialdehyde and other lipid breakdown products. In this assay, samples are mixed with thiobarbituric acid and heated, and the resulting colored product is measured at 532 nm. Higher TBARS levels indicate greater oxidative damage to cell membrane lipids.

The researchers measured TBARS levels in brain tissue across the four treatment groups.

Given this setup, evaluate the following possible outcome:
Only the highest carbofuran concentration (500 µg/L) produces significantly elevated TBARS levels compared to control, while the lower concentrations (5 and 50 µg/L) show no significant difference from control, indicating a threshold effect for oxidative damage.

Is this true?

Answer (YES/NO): NO